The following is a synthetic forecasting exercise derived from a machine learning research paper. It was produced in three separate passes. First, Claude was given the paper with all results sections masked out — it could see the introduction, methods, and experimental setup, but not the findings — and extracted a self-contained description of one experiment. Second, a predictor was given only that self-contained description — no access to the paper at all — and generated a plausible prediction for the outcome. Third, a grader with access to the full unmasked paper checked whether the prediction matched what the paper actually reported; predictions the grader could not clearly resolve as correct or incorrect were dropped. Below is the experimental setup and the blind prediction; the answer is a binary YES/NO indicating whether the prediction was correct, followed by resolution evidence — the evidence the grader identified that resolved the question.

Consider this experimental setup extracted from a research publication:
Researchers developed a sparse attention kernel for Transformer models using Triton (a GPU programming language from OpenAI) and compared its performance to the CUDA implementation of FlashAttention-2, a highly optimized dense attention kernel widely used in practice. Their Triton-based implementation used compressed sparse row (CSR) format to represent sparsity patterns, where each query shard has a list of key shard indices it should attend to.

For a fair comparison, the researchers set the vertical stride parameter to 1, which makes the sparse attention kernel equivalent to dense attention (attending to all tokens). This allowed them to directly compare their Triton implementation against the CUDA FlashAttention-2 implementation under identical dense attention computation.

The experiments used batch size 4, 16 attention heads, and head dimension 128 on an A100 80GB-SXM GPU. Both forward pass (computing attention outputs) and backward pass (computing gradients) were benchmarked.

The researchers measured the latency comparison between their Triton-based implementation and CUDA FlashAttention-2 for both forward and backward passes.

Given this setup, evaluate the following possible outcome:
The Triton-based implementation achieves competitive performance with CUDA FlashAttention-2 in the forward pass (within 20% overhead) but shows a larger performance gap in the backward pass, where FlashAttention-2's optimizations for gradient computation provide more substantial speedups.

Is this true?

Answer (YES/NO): NO